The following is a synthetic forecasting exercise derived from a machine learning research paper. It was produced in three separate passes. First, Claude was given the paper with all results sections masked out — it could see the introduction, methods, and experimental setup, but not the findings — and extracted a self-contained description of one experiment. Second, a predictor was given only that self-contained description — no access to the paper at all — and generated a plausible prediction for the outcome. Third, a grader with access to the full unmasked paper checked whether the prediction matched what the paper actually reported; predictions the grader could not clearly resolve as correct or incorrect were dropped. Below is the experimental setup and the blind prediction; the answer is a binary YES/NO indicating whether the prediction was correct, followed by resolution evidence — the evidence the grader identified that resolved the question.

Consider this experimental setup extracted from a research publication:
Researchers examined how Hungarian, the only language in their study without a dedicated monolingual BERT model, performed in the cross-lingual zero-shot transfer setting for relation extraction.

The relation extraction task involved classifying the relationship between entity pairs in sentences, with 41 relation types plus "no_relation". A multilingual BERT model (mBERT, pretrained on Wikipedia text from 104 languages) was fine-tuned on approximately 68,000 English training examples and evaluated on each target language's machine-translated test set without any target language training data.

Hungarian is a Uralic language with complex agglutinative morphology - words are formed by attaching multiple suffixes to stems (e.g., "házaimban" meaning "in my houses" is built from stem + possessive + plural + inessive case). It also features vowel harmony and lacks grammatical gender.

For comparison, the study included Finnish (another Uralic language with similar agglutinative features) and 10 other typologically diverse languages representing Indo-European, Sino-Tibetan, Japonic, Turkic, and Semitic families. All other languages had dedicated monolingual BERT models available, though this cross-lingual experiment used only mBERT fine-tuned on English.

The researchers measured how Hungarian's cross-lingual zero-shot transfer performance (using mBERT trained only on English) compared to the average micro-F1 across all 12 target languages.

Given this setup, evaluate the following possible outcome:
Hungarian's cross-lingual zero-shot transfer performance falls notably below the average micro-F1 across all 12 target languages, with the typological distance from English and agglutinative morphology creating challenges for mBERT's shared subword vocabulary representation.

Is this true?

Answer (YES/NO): YES